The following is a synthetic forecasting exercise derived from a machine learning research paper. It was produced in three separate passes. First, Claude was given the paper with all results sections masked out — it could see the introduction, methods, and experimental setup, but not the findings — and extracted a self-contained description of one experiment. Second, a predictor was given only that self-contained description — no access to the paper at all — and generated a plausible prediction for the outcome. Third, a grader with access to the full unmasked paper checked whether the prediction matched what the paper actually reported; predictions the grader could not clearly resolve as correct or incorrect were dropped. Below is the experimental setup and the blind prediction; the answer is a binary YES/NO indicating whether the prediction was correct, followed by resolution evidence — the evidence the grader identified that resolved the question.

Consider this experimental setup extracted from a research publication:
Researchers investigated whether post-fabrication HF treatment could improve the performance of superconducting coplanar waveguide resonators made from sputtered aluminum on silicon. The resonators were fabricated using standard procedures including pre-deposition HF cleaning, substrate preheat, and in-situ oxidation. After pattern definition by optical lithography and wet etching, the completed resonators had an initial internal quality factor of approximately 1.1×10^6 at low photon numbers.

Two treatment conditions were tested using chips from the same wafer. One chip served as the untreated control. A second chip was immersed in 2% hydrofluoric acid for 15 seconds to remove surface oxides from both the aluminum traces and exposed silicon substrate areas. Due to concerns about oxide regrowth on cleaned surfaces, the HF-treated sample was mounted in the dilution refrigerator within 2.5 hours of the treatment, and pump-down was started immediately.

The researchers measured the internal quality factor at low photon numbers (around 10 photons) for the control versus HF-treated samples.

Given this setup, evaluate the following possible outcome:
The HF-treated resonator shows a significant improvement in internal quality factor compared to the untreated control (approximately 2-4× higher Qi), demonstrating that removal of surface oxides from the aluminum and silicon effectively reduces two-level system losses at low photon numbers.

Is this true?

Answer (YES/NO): YES